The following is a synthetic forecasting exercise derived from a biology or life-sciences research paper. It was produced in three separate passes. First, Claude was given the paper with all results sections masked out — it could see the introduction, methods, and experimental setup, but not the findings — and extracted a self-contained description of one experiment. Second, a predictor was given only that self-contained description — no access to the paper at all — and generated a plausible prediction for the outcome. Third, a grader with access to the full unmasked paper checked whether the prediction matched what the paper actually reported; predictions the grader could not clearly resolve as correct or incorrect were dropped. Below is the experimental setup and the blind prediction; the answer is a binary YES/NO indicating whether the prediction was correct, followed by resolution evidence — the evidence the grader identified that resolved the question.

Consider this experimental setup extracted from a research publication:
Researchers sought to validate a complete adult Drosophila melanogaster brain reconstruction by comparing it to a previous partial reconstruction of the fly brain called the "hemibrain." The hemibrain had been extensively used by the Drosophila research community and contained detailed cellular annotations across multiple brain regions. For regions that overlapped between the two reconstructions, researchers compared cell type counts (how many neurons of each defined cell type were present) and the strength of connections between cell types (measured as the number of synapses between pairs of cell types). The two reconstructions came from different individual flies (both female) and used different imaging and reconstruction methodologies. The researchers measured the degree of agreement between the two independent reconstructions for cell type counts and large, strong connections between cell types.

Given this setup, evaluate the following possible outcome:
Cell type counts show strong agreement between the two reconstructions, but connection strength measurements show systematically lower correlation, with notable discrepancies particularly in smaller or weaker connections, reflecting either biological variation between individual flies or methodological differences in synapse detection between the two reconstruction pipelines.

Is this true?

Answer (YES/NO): NO